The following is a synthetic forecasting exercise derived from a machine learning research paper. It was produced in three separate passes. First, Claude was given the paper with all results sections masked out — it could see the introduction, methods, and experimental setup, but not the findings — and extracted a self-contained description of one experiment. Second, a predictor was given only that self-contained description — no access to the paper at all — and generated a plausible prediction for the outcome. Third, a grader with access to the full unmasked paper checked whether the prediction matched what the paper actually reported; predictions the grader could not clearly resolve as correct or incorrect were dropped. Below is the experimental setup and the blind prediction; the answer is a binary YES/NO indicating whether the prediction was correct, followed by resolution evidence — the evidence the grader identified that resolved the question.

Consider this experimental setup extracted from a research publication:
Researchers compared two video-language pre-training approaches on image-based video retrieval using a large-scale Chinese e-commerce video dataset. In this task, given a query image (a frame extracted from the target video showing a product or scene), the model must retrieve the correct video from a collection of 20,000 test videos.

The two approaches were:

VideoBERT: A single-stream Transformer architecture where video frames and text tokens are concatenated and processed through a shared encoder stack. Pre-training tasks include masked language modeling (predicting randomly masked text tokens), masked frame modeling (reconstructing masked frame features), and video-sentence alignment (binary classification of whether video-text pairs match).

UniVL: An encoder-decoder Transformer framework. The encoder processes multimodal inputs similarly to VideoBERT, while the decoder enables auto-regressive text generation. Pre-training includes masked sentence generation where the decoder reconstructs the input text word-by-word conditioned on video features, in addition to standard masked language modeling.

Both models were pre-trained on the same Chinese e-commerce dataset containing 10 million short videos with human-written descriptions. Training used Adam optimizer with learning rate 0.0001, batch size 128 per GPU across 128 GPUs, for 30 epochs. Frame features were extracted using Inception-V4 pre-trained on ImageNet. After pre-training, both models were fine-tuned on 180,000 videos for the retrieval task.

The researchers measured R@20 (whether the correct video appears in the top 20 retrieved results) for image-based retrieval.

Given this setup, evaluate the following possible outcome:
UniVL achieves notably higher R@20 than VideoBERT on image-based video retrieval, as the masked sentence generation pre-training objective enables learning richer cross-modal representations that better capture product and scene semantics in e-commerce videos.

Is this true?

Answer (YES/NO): YES